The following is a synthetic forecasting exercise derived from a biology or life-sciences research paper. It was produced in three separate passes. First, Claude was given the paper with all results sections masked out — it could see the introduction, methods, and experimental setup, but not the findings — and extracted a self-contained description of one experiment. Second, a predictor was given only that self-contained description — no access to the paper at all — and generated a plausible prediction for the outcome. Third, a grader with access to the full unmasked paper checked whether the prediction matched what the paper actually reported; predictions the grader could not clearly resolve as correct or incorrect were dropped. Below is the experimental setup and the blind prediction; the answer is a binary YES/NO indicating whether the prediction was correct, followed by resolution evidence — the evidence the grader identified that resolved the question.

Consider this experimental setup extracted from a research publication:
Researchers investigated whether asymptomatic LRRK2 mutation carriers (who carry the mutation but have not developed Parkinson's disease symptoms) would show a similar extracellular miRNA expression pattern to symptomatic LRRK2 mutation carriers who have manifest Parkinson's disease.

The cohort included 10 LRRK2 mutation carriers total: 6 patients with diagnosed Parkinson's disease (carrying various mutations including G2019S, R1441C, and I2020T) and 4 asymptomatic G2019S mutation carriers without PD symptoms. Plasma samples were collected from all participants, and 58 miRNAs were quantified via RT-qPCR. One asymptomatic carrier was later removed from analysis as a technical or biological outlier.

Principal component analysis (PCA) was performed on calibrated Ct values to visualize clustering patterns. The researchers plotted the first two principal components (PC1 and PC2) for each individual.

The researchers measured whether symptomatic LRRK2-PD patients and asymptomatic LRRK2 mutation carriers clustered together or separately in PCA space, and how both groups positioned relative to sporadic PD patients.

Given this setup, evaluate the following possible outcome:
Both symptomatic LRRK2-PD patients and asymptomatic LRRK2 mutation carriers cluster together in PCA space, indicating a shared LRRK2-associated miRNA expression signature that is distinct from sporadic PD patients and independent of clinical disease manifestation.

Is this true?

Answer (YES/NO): YES